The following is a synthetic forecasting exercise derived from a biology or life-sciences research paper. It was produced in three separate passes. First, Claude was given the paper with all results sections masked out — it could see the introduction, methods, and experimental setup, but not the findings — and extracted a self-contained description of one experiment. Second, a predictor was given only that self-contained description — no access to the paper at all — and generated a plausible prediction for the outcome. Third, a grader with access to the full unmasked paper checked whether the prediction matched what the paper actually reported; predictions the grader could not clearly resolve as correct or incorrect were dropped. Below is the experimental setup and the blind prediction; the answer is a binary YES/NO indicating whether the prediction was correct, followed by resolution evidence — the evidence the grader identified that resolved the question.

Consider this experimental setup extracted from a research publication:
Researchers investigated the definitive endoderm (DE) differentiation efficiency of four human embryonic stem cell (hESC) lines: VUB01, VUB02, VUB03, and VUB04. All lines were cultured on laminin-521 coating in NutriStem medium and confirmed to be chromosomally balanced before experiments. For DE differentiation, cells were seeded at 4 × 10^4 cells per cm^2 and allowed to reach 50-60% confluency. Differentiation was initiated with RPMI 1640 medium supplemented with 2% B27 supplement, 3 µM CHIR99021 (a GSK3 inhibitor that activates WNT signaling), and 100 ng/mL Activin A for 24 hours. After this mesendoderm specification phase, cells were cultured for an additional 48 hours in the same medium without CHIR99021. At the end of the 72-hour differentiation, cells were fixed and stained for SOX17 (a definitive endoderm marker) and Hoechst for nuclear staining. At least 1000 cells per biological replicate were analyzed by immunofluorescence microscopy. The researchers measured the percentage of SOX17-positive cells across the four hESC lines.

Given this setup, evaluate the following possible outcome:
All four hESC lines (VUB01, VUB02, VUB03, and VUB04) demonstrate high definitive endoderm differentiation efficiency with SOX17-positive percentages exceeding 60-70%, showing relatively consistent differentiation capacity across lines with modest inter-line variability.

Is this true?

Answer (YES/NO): NO